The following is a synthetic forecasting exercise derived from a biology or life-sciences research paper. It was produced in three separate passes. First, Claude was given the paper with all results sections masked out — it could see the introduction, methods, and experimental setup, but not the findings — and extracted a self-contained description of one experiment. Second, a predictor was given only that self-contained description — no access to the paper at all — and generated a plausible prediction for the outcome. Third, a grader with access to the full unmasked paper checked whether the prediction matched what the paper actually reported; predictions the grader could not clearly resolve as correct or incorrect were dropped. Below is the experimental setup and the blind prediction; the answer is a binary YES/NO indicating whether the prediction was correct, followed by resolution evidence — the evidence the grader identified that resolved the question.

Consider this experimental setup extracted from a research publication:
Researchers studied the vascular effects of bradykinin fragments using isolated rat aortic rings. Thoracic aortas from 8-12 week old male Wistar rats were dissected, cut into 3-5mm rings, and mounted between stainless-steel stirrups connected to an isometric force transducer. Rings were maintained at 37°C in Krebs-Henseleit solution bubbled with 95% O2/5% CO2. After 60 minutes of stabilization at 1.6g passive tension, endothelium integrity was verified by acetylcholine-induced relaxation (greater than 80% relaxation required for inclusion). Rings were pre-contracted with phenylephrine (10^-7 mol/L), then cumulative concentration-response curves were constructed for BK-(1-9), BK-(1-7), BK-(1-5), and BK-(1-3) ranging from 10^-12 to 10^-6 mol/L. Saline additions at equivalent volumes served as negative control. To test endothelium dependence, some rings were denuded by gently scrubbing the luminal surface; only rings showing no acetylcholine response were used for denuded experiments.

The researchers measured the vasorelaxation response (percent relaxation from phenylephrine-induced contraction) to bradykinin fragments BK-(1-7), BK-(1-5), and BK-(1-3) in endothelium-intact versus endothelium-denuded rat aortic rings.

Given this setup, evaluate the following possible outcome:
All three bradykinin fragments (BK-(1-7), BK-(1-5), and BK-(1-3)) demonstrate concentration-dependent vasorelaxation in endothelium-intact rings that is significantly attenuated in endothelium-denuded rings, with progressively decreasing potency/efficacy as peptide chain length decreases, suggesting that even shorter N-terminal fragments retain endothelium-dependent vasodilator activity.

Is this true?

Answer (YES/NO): NO